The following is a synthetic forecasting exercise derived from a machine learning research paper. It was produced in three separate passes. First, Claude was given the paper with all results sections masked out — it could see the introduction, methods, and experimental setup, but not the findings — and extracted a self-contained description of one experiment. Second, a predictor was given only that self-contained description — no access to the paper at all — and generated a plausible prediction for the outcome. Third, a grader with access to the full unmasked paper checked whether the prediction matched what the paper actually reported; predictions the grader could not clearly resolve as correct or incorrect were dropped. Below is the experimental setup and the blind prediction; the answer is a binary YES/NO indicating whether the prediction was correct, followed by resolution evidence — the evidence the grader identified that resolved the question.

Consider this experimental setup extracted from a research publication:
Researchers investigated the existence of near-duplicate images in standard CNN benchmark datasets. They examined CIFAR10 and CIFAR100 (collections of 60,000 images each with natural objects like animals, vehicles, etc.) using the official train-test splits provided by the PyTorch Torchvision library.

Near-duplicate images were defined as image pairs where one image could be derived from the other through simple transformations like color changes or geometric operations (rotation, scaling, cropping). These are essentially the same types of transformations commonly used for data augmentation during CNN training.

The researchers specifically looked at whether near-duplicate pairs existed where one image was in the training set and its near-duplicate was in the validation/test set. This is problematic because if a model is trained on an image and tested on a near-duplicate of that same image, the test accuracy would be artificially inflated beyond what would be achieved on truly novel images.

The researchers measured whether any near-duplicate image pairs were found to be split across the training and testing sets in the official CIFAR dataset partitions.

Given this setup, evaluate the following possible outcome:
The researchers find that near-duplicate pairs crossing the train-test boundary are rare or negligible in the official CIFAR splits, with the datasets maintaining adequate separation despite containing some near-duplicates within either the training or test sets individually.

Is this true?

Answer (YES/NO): NO